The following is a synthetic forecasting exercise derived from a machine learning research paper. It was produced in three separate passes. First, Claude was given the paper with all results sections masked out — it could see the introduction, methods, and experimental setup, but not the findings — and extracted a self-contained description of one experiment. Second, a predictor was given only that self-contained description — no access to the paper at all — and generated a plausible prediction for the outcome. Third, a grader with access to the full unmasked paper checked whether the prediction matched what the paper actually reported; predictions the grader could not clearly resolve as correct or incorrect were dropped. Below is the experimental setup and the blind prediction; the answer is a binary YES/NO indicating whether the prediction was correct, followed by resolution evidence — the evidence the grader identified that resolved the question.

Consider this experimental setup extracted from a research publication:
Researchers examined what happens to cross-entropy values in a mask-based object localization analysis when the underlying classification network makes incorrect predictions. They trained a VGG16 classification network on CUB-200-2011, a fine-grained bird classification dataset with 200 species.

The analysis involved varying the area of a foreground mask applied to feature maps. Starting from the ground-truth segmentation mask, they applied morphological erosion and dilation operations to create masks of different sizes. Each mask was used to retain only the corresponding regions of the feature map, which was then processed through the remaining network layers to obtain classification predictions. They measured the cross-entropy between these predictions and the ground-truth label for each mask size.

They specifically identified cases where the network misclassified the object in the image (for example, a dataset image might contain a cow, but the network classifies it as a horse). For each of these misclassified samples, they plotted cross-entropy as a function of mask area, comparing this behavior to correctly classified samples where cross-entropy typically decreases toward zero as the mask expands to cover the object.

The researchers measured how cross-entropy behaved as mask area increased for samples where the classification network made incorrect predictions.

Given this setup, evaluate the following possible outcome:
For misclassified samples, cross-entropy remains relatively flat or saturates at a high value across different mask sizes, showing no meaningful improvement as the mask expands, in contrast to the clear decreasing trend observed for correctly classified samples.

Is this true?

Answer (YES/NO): NO